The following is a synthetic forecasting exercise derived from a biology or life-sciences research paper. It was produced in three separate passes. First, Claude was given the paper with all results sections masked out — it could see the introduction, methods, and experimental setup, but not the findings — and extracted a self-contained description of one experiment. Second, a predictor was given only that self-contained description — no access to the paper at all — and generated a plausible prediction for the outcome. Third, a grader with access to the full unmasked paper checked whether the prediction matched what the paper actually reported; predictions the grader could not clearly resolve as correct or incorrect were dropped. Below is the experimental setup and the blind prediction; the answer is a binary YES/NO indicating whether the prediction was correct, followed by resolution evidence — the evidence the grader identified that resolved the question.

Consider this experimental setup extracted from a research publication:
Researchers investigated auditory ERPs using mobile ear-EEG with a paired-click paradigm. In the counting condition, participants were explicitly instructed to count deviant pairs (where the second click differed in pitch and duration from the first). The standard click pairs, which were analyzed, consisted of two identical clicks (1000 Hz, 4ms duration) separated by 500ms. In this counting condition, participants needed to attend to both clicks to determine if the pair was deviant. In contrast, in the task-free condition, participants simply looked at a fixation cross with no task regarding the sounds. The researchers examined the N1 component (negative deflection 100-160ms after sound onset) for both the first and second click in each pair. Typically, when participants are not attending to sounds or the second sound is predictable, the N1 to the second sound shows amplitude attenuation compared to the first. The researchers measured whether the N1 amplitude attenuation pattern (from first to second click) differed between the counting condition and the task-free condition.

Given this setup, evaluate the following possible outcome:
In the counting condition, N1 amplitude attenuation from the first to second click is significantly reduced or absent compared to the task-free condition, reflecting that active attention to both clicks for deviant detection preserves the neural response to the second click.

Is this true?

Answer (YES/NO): YES